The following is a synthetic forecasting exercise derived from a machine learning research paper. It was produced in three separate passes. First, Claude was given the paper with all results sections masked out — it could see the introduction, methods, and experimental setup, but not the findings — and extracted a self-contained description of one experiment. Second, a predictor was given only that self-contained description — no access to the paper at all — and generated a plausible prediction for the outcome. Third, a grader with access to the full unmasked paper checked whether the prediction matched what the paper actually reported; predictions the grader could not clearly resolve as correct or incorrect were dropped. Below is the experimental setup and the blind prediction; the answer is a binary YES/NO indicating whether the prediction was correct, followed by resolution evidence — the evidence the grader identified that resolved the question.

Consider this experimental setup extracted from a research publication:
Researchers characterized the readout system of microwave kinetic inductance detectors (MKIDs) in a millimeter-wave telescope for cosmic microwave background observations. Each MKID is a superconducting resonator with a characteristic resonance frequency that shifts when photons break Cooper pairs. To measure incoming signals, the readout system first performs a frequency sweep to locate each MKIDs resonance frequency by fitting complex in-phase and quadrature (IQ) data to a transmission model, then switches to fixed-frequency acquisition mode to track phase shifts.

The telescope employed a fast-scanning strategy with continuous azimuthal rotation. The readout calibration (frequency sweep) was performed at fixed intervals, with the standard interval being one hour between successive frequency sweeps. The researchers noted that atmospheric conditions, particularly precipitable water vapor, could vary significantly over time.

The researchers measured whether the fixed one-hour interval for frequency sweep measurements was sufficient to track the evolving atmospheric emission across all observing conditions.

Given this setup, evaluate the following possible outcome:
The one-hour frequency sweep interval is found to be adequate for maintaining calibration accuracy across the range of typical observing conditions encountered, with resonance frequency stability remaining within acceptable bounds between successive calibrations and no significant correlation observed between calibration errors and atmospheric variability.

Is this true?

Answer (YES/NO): NO